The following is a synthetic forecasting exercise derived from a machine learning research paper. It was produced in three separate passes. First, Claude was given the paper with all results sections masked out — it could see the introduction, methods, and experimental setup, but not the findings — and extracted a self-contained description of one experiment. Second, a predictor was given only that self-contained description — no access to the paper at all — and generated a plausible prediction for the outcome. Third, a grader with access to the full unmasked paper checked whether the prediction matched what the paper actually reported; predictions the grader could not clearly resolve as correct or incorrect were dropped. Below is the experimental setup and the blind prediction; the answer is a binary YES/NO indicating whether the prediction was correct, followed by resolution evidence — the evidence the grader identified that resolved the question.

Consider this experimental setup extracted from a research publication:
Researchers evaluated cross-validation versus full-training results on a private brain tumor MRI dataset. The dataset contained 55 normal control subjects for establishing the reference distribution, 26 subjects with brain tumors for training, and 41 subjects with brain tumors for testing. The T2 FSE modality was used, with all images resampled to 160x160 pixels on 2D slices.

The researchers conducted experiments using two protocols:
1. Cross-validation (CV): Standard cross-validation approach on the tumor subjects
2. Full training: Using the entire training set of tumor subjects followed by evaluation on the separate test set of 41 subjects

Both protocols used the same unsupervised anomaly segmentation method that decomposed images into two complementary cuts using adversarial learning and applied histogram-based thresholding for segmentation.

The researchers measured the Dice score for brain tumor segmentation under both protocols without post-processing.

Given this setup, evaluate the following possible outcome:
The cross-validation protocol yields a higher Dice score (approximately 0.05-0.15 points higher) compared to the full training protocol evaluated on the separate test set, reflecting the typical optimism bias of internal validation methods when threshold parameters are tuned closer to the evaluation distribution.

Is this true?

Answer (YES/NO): NO